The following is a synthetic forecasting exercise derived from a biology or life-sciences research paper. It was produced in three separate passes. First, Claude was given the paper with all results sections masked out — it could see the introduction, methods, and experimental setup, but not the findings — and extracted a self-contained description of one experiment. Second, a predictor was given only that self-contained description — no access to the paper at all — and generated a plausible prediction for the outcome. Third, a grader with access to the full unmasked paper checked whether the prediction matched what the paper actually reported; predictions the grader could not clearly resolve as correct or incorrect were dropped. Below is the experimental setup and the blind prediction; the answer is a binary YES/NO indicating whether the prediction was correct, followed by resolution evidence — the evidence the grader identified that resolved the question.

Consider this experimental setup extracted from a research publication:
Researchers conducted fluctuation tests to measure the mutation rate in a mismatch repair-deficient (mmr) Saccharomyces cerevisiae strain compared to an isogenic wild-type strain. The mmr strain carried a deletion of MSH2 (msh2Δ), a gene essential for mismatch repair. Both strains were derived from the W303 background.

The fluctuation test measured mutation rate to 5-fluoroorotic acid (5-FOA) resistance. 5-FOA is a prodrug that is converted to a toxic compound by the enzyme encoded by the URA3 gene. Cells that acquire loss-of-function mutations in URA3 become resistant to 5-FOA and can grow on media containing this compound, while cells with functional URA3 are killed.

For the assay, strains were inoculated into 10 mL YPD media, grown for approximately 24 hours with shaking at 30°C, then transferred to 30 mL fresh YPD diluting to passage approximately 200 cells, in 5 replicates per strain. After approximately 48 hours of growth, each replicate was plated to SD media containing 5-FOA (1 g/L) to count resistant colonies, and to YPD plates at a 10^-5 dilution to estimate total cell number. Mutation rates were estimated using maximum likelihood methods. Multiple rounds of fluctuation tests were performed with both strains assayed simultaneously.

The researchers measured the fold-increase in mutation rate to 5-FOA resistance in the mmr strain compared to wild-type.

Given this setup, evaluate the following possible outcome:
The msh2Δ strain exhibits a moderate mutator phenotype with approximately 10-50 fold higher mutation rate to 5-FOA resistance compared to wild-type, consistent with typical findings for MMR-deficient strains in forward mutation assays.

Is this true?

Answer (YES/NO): YES